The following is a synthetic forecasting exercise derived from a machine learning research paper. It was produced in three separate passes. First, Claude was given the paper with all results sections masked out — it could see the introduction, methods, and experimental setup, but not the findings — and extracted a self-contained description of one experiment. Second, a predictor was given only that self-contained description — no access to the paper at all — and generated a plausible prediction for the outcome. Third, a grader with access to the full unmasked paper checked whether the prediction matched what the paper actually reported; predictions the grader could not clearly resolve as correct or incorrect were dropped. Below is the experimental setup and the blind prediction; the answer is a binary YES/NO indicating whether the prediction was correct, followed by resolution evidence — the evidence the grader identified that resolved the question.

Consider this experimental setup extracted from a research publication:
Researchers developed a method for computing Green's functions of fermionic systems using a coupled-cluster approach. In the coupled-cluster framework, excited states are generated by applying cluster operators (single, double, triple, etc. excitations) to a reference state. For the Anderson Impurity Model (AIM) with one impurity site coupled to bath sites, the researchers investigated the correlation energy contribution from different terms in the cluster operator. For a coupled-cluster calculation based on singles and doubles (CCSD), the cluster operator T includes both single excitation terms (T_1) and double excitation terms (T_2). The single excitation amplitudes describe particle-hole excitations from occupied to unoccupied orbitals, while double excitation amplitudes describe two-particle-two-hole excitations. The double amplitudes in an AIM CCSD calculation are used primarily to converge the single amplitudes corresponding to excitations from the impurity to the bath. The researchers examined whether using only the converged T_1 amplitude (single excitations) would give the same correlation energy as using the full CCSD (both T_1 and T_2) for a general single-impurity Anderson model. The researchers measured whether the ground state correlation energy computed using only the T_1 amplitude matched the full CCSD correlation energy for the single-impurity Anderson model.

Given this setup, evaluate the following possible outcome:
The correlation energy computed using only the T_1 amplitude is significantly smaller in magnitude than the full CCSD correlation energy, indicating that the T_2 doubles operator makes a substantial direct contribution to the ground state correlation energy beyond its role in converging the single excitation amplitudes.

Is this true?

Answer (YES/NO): NO